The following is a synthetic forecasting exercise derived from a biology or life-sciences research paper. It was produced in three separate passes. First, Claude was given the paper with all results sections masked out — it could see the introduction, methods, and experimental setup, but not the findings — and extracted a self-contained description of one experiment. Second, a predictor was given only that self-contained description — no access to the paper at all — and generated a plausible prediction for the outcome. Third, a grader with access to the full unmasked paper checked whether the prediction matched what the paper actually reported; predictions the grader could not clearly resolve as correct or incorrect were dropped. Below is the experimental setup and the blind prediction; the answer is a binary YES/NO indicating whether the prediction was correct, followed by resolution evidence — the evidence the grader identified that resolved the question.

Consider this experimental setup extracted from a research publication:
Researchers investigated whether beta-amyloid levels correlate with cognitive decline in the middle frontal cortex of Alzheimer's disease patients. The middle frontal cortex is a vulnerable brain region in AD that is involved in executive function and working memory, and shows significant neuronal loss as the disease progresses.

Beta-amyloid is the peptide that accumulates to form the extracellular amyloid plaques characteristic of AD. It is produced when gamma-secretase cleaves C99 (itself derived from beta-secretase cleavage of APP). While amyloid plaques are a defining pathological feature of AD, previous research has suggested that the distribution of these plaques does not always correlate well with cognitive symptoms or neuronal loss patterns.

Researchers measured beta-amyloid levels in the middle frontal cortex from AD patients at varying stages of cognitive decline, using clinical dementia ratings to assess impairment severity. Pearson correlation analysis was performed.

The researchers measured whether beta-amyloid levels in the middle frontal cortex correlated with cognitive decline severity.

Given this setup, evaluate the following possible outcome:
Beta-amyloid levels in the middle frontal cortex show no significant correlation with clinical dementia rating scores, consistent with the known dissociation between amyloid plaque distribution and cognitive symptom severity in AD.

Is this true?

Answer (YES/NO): YES